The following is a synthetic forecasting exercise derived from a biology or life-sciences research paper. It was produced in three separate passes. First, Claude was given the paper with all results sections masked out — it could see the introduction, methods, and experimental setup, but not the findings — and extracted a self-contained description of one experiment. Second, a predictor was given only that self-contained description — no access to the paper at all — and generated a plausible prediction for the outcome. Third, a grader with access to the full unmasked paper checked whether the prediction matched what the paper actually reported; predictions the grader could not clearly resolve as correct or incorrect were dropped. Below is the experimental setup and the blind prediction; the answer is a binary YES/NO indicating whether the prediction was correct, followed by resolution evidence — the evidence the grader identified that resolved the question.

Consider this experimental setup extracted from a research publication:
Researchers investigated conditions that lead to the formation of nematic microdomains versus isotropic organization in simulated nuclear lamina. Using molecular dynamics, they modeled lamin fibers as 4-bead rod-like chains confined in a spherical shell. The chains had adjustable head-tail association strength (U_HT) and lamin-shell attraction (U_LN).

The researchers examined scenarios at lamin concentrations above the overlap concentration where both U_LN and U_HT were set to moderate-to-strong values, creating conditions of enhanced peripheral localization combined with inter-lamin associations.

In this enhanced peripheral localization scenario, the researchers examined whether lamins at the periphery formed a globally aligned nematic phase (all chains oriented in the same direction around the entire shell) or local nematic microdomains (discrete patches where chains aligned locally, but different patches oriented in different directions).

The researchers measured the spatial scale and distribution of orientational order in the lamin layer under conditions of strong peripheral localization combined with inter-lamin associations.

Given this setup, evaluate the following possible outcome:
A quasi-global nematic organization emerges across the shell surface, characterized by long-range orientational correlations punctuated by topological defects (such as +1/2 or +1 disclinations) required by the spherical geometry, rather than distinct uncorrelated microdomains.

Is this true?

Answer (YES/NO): NO